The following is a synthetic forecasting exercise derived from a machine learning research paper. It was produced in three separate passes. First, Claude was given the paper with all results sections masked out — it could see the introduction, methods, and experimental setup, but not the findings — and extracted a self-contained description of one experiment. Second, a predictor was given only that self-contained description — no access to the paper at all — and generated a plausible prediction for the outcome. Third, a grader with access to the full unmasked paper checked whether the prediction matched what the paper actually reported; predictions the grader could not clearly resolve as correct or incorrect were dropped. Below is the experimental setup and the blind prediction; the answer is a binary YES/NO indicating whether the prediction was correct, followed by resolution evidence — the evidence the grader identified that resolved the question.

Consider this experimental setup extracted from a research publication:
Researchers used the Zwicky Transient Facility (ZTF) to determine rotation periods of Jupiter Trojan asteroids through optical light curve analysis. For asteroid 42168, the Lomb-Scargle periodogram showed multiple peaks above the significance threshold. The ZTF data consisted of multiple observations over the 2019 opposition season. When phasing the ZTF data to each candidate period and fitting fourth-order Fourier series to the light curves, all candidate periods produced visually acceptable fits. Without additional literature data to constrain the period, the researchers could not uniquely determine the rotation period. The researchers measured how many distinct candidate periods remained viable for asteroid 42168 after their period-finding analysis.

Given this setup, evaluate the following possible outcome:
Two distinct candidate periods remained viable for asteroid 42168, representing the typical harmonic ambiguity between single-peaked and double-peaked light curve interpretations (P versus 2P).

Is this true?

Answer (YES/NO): NO